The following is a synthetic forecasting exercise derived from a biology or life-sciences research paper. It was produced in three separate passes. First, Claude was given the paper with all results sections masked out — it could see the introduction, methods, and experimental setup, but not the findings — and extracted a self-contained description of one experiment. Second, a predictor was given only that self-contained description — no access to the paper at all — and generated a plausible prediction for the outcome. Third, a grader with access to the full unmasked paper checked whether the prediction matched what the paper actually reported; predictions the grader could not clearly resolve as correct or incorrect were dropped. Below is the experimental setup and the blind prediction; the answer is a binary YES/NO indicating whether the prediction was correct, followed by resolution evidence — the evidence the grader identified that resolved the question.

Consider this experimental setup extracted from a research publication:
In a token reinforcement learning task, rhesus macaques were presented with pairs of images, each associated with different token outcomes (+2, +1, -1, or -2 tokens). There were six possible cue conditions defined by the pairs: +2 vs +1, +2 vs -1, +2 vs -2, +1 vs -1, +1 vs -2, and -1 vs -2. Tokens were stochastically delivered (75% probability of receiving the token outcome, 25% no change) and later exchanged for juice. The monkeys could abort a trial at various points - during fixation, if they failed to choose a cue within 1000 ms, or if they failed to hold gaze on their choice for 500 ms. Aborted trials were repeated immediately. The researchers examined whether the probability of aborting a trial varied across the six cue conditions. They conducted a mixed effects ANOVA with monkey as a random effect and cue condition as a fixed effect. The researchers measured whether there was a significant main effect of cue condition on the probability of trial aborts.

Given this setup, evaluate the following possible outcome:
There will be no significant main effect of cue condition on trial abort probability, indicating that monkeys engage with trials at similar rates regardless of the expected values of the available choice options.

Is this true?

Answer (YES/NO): NO